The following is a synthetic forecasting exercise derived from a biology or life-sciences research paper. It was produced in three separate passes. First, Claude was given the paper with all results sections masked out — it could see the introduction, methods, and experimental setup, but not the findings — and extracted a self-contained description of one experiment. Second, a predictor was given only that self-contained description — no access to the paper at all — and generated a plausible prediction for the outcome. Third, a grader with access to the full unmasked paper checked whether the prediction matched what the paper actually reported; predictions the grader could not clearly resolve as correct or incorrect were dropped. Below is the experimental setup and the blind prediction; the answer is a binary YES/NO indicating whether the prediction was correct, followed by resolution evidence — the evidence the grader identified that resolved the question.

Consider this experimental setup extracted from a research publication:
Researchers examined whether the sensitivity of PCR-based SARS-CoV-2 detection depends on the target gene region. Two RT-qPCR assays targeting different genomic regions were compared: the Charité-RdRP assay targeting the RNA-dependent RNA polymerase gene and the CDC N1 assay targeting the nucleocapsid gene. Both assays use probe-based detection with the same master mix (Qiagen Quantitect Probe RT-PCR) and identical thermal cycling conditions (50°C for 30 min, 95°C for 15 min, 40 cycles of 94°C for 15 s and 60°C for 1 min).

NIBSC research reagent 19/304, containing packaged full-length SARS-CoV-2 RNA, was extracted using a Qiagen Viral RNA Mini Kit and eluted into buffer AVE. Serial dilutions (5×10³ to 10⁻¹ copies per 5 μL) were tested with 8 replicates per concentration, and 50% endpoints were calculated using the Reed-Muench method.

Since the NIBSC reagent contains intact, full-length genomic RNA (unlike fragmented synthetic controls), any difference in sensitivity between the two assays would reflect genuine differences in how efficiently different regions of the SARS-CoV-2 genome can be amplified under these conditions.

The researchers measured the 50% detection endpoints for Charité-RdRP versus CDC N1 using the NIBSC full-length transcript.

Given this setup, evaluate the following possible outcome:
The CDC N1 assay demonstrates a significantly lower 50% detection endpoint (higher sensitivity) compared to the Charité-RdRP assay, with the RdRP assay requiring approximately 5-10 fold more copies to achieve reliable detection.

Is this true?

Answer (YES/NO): NO